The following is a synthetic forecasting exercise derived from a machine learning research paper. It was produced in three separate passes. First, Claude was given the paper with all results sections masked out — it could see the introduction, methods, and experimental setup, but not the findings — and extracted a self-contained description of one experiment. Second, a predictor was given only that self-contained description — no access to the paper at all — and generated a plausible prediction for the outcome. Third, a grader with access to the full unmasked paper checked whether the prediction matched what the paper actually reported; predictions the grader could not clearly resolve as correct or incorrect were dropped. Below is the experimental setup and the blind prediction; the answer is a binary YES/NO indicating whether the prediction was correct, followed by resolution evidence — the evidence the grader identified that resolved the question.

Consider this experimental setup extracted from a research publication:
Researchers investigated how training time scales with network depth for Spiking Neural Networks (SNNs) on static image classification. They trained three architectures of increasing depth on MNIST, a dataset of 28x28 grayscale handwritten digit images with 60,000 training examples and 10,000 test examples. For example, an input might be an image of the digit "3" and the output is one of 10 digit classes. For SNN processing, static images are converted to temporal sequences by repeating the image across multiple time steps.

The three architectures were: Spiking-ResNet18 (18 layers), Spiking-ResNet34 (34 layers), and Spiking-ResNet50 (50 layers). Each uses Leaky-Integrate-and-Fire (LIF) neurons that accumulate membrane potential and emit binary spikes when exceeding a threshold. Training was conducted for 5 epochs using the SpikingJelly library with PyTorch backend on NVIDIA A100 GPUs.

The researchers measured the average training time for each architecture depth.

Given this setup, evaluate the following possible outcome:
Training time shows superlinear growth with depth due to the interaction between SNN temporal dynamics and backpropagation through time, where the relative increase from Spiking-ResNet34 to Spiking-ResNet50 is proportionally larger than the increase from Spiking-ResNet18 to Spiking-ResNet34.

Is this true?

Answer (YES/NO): NO